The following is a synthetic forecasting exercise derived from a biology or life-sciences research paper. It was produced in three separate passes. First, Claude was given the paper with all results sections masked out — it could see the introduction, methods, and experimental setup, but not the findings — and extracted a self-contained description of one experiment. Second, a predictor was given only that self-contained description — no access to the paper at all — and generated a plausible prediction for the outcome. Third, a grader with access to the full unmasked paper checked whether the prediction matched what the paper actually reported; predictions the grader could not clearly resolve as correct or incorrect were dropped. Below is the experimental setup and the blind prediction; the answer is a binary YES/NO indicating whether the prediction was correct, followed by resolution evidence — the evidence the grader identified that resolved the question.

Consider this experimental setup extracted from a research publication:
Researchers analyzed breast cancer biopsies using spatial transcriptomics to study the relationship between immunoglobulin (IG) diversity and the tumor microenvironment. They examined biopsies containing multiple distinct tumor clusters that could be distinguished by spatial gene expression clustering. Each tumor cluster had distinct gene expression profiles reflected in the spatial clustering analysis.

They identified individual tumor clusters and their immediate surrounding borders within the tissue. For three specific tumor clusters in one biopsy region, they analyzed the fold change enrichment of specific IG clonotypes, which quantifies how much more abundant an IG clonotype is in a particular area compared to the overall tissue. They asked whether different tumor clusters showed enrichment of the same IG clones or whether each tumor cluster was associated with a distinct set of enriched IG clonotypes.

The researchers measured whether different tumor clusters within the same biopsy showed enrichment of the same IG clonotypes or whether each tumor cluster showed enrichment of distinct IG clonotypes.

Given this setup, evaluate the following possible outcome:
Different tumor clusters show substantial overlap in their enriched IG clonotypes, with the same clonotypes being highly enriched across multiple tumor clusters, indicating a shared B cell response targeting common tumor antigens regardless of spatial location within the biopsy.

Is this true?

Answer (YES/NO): NO